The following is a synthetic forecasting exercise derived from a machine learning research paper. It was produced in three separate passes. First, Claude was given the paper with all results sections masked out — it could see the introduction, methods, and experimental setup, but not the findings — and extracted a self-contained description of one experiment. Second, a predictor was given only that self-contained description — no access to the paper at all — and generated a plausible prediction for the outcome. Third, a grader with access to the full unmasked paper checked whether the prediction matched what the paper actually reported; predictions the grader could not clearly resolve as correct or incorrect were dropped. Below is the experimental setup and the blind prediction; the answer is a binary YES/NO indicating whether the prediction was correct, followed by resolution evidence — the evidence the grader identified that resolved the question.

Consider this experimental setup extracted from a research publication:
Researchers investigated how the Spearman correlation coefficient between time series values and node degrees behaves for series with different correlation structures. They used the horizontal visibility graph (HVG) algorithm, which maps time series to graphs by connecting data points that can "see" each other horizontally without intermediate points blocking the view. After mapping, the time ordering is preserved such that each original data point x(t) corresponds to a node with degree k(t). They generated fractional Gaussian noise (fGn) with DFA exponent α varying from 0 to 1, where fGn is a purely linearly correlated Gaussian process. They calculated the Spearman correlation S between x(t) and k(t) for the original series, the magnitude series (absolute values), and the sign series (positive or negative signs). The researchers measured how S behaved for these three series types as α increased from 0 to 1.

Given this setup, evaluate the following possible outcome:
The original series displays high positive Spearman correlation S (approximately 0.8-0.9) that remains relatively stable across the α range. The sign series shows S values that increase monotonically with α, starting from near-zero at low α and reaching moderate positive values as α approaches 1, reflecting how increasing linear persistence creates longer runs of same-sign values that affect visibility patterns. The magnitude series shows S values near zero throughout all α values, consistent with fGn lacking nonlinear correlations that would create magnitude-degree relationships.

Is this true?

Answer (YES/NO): NO